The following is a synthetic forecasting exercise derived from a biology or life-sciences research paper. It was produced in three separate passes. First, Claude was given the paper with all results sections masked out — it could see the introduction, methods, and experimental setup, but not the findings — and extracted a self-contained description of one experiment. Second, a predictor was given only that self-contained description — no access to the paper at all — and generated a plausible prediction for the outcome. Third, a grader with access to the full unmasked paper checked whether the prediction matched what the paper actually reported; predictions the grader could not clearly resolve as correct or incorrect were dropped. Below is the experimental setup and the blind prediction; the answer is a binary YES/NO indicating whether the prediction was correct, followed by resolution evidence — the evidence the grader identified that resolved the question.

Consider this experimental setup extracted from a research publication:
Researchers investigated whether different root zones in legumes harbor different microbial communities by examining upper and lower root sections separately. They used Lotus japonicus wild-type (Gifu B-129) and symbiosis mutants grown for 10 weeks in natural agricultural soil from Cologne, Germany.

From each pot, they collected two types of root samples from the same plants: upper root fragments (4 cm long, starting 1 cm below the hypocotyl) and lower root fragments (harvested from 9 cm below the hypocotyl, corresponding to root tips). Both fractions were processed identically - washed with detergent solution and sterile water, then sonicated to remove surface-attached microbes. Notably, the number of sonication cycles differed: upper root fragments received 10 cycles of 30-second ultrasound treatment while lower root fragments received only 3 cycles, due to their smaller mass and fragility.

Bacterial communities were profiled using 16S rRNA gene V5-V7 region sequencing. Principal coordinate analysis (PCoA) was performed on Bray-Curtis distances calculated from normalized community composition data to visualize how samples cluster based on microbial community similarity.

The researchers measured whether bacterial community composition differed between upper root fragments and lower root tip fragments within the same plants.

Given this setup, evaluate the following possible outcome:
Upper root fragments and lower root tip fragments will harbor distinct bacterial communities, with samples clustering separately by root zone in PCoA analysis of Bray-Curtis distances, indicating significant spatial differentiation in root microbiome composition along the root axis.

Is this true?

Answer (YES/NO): YES